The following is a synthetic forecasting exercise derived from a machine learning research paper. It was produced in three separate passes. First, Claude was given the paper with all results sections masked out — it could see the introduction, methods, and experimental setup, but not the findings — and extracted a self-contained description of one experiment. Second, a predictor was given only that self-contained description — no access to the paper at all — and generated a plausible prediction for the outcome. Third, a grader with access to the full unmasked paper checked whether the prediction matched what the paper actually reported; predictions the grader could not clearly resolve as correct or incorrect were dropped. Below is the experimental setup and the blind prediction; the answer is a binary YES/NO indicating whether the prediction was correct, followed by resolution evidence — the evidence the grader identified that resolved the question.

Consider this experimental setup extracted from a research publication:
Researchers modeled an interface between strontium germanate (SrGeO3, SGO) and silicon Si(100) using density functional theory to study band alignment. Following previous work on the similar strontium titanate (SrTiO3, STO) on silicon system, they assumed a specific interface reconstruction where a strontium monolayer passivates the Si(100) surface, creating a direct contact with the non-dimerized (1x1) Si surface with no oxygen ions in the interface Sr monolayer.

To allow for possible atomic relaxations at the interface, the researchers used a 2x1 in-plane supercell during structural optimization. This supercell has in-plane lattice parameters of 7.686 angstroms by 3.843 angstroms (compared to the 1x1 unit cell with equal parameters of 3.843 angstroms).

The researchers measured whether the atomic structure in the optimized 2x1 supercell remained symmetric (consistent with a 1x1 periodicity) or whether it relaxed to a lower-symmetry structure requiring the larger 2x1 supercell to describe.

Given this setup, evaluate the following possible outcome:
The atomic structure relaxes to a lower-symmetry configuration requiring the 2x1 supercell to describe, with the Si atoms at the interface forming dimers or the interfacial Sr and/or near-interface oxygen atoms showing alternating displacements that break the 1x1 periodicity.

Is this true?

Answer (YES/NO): NO